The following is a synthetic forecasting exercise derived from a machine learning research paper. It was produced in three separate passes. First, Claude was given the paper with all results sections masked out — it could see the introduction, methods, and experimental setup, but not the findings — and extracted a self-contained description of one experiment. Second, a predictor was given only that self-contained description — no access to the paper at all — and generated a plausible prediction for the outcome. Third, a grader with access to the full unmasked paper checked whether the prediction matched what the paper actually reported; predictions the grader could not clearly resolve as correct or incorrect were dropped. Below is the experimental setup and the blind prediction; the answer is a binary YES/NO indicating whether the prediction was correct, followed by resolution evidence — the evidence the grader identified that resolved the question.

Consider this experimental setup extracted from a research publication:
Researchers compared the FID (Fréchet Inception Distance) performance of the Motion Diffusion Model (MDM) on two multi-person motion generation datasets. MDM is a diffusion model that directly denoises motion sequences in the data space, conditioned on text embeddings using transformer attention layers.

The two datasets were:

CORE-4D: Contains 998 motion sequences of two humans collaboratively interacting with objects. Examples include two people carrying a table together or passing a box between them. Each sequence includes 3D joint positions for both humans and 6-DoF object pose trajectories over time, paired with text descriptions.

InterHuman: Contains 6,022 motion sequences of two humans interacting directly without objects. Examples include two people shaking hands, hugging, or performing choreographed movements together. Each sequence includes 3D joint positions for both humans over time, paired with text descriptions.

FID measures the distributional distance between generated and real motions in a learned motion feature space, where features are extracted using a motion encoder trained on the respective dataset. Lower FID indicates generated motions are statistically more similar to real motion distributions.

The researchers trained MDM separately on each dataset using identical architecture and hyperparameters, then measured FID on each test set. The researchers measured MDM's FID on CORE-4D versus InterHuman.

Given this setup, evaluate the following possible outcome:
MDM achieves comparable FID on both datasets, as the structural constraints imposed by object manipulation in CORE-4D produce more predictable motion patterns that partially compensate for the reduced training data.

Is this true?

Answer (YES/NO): YES